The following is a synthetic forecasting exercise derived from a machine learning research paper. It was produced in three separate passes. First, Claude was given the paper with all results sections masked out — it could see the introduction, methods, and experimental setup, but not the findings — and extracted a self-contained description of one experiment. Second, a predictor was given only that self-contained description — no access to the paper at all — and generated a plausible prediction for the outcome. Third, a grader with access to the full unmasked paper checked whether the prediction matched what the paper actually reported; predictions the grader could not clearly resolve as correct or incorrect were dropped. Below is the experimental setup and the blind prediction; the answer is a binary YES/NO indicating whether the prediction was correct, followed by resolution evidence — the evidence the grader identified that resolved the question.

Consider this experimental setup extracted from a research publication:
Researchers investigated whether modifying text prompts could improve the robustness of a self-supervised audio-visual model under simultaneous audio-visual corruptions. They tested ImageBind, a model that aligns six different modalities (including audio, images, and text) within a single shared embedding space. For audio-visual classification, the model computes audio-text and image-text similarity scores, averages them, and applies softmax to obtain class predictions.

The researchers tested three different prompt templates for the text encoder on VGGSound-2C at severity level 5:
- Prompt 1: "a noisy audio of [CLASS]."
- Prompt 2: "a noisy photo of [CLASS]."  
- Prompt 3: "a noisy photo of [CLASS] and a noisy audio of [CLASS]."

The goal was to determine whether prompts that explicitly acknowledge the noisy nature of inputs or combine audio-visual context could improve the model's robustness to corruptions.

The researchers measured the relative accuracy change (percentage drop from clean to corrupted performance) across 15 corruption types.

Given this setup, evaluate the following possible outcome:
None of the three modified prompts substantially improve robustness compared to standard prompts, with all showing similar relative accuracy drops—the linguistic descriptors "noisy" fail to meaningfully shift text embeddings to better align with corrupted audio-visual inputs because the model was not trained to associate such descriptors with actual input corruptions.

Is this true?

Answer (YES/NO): YES